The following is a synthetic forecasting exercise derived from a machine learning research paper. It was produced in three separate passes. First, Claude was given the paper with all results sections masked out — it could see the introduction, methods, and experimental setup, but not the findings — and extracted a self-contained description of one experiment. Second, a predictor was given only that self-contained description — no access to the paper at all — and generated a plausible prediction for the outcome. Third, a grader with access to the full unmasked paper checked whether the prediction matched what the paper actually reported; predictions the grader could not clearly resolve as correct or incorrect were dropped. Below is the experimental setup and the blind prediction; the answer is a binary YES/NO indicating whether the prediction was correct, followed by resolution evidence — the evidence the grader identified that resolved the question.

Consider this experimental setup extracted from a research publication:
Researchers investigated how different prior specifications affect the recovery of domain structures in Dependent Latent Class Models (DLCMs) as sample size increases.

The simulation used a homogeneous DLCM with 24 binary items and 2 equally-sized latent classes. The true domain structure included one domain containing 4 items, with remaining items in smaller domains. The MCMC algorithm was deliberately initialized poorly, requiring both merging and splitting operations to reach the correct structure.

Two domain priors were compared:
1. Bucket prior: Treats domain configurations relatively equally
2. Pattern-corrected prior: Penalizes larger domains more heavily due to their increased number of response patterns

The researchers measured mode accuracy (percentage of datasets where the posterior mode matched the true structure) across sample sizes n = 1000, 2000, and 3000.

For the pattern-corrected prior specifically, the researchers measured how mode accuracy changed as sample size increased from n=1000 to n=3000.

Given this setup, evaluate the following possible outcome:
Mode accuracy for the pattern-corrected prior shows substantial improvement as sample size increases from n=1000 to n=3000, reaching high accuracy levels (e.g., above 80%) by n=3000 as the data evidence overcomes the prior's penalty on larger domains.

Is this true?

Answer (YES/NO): YES